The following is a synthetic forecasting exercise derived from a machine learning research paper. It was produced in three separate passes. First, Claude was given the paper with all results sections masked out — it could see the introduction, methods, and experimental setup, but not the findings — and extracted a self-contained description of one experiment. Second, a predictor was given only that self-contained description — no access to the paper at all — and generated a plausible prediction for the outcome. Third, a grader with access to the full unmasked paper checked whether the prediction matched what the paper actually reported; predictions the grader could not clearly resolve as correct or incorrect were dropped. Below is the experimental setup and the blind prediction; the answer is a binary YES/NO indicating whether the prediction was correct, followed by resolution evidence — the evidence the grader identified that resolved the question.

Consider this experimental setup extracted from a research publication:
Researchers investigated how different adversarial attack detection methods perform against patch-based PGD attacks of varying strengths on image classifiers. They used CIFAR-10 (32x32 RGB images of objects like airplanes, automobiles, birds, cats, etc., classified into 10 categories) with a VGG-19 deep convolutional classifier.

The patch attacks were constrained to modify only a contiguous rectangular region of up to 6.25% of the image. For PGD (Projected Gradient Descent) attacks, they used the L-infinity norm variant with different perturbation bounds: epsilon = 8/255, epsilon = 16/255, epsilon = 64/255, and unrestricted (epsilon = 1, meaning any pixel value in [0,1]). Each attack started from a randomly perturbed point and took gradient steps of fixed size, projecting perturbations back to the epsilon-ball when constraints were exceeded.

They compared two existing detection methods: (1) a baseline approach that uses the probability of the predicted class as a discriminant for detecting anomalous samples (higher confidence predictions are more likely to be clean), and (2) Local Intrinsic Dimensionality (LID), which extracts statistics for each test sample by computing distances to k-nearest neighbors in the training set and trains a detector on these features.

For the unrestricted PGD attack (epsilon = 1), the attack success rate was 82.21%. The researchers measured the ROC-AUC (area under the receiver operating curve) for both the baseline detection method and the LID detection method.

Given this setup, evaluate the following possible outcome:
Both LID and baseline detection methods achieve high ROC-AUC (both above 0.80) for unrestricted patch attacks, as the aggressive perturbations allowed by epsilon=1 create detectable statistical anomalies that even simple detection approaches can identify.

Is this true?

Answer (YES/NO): NO